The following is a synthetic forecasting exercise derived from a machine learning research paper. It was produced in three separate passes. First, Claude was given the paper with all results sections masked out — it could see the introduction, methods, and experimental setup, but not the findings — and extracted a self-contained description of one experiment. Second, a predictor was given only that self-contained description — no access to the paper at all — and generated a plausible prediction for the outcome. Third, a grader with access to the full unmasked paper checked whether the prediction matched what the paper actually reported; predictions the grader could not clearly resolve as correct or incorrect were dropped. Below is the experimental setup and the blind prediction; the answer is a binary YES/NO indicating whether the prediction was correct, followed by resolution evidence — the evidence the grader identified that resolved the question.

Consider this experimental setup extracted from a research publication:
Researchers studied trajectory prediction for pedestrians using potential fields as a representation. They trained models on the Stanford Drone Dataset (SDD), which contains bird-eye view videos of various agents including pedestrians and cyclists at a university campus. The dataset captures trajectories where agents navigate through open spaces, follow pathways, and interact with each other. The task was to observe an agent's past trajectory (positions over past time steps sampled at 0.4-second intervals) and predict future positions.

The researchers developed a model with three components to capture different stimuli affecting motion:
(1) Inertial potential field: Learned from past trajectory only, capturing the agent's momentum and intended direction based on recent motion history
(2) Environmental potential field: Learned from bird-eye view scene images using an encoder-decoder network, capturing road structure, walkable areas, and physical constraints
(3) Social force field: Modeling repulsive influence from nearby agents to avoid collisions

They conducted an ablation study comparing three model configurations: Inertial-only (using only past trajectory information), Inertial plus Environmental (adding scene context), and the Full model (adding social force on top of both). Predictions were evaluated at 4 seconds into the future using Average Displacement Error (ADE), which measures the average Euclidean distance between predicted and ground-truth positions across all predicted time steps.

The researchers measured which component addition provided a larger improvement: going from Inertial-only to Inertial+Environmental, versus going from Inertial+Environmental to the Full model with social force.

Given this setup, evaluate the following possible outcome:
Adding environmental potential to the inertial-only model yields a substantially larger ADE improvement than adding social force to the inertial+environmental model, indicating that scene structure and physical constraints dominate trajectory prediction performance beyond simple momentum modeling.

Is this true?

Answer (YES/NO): YES